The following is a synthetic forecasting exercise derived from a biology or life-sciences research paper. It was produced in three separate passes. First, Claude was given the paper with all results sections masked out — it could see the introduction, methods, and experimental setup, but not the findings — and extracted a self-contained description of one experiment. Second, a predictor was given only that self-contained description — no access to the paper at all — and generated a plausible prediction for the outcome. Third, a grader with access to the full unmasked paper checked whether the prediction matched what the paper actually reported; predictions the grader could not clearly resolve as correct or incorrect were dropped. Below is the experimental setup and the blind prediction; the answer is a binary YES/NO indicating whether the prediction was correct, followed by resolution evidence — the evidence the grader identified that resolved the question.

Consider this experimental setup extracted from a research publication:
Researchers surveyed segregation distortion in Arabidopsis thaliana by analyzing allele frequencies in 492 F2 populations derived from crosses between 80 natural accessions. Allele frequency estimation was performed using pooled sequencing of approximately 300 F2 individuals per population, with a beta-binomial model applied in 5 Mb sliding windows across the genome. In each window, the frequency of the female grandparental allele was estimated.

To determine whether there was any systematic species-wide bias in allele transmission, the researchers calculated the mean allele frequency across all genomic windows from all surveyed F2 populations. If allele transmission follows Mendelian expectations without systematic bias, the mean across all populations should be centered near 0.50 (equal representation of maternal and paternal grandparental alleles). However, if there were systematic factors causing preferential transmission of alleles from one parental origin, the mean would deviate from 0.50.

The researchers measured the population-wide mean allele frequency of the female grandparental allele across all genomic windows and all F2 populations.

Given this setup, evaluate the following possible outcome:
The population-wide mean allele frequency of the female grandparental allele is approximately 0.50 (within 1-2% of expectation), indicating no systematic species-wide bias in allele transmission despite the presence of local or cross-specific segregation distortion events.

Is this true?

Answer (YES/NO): YES